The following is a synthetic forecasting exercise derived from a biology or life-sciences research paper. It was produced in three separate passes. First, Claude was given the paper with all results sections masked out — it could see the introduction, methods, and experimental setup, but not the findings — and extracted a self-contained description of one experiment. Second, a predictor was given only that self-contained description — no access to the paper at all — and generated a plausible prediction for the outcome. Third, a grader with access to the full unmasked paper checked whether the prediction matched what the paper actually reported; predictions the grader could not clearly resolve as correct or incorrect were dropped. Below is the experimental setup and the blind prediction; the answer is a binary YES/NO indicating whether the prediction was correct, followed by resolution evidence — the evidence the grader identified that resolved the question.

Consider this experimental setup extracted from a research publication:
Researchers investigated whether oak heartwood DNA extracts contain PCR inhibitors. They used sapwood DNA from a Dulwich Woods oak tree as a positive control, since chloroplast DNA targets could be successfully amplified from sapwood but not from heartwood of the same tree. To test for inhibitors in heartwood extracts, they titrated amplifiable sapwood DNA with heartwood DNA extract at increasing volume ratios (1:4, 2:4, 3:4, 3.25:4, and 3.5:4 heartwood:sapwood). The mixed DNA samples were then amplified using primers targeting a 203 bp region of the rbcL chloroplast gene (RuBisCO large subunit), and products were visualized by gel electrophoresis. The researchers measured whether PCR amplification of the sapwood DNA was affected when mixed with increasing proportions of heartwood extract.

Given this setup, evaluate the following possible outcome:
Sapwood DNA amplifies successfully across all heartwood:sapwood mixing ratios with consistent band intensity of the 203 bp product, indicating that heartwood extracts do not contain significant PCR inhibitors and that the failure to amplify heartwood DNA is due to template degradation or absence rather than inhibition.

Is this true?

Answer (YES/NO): NO